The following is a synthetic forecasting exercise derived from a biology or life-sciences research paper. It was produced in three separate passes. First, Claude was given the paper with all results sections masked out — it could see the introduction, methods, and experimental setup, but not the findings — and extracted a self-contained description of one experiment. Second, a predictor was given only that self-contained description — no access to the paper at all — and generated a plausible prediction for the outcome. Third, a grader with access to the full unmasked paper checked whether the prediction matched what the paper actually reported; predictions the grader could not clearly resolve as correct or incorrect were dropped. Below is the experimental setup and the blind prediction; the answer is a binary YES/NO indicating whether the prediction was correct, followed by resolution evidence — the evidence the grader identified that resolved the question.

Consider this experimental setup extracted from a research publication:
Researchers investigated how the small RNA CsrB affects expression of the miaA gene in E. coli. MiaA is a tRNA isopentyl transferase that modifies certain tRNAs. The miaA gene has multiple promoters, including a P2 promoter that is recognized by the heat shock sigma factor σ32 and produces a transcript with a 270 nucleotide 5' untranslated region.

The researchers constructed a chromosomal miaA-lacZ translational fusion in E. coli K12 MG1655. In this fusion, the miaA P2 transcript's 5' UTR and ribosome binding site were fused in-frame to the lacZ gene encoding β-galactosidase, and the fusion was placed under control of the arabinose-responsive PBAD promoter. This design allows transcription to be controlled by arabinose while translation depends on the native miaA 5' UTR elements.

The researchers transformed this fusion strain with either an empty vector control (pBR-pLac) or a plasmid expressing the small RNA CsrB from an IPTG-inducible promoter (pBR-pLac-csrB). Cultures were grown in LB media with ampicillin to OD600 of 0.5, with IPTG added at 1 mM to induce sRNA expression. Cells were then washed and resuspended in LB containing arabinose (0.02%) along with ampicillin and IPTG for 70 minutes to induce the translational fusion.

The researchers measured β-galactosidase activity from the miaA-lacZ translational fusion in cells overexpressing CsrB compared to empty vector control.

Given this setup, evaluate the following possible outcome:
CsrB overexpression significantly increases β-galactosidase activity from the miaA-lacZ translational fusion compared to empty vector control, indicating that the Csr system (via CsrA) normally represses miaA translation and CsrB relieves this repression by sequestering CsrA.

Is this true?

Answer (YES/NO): NO